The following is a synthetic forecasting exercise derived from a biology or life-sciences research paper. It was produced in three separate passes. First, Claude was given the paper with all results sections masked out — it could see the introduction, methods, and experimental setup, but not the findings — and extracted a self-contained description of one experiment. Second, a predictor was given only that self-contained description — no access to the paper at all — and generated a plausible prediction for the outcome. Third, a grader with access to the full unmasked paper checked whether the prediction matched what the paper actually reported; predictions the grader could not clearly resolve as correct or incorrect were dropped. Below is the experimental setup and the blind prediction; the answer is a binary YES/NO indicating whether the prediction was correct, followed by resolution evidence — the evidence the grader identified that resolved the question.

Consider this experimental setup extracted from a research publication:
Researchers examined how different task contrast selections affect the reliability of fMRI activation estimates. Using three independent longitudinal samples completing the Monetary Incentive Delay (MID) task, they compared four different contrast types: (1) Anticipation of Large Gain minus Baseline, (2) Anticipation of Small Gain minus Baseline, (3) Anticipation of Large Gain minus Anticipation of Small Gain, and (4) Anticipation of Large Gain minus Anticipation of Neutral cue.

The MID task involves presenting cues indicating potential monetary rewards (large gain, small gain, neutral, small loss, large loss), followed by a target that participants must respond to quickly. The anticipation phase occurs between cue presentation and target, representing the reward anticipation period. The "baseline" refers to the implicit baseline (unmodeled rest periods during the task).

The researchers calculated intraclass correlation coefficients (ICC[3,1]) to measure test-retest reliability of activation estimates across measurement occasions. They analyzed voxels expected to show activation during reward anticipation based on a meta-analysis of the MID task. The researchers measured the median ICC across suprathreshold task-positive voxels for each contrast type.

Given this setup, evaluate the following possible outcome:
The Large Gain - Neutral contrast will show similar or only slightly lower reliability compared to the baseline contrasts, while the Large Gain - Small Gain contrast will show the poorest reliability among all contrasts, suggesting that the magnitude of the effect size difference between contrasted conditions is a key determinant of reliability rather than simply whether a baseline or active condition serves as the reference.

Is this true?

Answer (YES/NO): NO